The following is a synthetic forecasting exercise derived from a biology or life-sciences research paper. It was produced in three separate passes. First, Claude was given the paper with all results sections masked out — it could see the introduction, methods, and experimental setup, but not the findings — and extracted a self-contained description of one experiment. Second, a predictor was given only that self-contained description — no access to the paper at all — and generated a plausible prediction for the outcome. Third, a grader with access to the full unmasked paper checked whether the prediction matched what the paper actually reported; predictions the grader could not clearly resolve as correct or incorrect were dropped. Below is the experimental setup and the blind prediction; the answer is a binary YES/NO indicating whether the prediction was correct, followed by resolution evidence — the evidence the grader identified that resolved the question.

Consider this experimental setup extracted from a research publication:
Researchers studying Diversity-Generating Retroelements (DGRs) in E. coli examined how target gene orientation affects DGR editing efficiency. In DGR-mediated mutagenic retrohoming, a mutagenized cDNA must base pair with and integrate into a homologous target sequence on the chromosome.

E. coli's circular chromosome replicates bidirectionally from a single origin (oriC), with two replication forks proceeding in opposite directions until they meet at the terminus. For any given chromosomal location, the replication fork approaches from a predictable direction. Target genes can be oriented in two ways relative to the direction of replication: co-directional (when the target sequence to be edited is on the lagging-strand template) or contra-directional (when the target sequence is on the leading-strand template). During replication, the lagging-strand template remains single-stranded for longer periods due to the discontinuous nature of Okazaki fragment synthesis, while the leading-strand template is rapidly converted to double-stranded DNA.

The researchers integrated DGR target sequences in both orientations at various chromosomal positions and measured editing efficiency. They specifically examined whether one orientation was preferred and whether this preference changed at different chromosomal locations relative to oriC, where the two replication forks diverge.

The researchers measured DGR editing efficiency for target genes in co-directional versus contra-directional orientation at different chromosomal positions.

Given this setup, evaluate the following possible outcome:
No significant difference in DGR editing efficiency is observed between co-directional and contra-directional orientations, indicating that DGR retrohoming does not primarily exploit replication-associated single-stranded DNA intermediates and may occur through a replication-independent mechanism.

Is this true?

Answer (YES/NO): NO